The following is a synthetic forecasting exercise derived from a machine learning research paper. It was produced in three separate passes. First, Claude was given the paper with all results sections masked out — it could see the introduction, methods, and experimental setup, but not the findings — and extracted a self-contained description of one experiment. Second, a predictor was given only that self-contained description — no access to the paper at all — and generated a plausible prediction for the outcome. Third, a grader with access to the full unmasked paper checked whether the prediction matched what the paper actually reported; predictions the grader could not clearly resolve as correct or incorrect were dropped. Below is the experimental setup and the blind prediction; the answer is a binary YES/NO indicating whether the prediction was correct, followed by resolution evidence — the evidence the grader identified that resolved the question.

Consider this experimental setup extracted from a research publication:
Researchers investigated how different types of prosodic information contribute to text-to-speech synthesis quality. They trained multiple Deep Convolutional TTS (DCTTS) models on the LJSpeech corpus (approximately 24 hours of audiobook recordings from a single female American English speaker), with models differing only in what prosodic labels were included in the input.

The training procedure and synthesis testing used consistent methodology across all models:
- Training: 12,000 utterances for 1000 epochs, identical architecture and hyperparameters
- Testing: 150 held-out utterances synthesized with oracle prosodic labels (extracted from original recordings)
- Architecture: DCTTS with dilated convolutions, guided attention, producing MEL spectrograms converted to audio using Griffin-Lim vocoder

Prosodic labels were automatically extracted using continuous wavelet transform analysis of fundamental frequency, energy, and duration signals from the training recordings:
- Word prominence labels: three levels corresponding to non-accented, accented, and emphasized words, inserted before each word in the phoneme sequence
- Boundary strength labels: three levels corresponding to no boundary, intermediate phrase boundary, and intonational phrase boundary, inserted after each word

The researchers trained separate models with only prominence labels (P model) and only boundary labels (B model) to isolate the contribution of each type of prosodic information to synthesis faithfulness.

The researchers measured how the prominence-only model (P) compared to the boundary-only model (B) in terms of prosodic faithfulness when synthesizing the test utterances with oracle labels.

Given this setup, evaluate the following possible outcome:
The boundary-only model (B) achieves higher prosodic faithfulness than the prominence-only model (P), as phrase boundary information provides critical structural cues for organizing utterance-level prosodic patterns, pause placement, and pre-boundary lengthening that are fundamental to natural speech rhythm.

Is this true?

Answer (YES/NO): NO